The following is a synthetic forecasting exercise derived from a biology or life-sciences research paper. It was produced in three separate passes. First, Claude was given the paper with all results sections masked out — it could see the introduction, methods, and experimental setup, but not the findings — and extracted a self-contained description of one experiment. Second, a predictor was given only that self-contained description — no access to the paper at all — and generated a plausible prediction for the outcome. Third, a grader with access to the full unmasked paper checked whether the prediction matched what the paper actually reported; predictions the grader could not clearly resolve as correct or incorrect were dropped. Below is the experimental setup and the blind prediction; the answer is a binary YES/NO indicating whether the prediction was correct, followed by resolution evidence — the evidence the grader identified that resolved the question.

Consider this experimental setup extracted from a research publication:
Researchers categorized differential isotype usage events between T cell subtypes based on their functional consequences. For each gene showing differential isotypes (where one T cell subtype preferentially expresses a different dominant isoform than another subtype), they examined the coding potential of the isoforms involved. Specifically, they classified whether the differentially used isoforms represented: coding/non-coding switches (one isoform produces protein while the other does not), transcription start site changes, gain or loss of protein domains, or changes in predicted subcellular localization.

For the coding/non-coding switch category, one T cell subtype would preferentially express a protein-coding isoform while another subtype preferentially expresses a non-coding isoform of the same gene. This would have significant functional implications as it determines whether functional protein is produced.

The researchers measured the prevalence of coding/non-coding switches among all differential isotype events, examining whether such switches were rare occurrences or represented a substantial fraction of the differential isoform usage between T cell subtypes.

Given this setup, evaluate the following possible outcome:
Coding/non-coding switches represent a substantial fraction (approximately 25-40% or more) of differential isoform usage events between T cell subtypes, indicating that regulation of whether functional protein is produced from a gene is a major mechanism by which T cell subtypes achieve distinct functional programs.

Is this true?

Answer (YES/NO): YES